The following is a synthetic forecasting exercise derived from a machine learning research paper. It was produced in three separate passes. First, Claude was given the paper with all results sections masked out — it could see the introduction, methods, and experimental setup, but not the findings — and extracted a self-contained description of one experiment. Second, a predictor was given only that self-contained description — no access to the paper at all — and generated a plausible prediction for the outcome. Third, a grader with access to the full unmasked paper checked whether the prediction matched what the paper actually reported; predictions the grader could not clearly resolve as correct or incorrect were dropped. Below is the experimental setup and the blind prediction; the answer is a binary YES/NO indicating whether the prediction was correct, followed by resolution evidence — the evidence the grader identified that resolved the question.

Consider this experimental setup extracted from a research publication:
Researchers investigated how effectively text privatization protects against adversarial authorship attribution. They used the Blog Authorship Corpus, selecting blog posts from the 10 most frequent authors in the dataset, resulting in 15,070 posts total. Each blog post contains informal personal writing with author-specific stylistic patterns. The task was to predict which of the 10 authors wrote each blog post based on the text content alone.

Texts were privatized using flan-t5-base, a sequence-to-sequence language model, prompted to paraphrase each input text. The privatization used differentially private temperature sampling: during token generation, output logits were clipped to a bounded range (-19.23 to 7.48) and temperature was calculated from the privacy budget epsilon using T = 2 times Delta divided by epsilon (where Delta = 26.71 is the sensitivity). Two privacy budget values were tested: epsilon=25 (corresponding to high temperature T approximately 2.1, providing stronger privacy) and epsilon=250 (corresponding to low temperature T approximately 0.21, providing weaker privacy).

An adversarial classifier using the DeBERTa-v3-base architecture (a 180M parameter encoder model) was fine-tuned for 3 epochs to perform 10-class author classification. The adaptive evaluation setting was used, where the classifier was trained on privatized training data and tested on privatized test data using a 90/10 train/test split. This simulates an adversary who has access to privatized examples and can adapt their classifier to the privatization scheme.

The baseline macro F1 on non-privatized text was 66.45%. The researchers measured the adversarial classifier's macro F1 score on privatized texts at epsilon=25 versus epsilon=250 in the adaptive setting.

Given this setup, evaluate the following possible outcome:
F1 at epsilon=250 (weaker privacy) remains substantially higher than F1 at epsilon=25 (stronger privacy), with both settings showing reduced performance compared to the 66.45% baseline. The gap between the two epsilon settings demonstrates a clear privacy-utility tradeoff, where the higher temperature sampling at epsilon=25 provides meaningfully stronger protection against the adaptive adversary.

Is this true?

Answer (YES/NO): YES